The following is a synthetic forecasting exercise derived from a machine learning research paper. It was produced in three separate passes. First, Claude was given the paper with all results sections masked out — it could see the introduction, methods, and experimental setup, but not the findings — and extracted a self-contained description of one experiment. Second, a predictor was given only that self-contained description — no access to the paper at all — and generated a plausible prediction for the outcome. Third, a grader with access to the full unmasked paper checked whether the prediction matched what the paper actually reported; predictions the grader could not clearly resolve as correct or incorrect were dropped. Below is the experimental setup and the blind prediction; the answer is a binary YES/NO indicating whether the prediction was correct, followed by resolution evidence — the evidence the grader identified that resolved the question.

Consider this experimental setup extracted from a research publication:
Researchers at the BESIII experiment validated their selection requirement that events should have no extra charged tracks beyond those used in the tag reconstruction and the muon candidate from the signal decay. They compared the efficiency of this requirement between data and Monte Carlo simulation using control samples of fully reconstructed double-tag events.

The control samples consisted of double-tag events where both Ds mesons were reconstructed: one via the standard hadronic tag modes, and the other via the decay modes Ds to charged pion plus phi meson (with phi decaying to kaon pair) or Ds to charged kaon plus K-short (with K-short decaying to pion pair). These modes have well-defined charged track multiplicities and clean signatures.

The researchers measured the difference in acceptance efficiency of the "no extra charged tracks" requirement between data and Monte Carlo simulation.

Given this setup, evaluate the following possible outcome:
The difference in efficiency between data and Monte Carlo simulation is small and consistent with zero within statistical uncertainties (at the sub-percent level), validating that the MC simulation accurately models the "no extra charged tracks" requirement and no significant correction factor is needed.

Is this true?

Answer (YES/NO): NO